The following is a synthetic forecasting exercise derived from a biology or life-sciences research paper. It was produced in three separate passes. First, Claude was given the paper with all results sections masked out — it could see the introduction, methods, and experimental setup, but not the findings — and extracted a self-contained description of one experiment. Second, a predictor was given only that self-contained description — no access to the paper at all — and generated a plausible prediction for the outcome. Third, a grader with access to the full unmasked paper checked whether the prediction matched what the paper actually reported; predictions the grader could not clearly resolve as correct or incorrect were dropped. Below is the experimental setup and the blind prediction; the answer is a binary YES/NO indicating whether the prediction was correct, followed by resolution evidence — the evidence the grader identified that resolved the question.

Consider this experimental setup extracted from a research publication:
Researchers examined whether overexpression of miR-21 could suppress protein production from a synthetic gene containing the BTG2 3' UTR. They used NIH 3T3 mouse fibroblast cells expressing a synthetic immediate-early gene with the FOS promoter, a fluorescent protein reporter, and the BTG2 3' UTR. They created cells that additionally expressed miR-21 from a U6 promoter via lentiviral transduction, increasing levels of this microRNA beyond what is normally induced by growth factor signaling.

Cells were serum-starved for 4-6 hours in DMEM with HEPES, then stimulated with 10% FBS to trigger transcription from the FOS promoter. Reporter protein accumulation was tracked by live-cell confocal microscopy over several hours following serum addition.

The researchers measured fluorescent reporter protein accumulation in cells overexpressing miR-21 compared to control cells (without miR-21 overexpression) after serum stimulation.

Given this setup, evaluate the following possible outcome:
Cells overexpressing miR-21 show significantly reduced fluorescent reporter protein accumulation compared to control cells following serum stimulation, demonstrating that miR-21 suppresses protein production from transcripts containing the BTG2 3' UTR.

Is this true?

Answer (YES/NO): NO